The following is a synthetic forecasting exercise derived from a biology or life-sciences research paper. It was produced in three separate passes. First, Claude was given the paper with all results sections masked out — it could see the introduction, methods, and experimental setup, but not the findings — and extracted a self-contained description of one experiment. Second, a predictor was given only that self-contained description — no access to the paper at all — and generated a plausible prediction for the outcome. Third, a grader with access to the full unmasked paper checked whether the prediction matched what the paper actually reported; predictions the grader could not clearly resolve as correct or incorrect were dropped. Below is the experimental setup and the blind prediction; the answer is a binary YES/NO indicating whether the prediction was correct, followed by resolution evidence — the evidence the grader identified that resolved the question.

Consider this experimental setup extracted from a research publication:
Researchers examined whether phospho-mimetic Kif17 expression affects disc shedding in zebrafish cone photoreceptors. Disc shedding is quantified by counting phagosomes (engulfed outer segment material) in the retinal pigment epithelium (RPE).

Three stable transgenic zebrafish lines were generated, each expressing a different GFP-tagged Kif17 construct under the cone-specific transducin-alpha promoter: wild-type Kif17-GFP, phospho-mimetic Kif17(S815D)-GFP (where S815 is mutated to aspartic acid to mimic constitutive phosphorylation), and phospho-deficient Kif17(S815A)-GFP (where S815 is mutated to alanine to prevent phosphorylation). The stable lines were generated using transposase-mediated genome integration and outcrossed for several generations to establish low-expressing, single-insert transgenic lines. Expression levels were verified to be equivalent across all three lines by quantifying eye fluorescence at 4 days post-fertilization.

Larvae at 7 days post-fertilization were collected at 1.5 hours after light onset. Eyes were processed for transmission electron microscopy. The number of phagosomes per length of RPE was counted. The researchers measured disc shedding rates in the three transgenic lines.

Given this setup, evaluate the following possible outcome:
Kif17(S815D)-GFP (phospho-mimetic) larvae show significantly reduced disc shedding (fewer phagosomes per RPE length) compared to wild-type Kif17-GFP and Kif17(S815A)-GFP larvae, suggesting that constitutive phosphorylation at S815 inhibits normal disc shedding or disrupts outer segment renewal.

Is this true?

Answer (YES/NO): NO